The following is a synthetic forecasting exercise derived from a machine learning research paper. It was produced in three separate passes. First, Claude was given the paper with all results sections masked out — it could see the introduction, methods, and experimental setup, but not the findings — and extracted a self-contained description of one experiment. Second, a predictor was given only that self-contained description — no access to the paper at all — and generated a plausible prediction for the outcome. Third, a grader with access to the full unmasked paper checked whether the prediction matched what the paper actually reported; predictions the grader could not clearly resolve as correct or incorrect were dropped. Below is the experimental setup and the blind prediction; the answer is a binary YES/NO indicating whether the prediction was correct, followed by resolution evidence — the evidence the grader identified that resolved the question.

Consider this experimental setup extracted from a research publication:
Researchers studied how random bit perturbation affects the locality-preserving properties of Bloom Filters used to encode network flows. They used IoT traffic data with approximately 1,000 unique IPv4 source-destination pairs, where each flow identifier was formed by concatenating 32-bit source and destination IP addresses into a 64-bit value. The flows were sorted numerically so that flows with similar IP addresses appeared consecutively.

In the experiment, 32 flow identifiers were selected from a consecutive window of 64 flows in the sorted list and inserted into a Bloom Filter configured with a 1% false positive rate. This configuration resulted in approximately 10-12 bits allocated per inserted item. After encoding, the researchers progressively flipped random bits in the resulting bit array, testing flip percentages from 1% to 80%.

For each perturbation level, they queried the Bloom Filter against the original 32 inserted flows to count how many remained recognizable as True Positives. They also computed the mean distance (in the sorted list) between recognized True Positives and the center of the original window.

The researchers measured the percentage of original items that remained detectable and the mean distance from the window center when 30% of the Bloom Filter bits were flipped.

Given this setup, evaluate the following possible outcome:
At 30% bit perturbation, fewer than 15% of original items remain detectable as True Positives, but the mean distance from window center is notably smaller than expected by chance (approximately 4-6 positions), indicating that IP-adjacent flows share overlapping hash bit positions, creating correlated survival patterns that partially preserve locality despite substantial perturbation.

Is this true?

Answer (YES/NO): NO